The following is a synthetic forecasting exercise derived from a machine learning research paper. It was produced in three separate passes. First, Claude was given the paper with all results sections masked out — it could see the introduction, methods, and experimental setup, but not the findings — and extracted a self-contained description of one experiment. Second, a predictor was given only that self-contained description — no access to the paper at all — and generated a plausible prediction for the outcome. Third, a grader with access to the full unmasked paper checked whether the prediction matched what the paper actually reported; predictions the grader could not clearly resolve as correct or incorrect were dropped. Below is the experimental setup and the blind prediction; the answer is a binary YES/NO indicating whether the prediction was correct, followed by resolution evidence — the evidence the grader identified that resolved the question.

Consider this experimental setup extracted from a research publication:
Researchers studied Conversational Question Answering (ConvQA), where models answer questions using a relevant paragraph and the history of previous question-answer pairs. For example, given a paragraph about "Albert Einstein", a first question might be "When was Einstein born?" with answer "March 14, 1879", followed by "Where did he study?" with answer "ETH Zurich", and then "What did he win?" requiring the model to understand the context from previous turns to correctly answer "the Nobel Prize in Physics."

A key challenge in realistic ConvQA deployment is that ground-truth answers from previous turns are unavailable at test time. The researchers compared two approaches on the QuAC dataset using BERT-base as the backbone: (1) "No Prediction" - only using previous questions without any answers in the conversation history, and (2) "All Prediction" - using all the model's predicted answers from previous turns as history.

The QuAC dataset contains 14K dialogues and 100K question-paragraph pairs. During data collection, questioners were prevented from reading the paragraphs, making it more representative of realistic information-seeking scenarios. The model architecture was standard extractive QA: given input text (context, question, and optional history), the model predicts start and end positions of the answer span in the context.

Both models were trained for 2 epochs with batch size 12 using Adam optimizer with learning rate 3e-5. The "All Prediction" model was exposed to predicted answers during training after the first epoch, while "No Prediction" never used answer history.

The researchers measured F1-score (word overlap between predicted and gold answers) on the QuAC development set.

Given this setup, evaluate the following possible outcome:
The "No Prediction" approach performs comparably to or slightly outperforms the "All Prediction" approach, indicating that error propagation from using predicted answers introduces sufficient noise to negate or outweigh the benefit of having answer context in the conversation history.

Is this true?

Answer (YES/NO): YES